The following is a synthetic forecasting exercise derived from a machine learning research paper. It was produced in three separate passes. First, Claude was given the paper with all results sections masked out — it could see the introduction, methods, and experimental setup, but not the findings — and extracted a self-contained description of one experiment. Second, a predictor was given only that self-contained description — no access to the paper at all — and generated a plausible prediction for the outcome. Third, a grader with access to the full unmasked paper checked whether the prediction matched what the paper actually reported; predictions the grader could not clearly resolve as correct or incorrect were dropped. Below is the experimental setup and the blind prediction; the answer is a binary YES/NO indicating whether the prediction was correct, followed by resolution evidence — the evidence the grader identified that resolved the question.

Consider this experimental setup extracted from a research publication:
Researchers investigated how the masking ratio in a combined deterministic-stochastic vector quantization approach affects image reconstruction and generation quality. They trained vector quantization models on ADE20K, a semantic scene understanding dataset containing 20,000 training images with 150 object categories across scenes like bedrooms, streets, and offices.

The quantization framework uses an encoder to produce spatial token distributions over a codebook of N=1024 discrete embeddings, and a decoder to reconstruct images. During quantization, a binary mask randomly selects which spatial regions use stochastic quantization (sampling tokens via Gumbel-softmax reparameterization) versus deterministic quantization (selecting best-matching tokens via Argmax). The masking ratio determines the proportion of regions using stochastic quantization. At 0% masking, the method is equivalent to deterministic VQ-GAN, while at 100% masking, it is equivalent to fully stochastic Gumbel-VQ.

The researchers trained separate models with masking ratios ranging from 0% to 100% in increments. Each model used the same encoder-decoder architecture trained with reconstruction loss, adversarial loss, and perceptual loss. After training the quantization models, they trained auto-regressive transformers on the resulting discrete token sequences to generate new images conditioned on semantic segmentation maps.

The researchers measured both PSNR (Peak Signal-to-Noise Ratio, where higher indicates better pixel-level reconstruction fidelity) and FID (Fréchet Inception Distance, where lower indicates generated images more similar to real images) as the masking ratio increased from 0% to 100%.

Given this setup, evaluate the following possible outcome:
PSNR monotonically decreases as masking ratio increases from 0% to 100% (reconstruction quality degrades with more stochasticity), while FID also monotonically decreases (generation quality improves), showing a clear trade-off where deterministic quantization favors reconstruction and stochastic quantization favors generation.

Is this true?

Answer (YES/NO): NO